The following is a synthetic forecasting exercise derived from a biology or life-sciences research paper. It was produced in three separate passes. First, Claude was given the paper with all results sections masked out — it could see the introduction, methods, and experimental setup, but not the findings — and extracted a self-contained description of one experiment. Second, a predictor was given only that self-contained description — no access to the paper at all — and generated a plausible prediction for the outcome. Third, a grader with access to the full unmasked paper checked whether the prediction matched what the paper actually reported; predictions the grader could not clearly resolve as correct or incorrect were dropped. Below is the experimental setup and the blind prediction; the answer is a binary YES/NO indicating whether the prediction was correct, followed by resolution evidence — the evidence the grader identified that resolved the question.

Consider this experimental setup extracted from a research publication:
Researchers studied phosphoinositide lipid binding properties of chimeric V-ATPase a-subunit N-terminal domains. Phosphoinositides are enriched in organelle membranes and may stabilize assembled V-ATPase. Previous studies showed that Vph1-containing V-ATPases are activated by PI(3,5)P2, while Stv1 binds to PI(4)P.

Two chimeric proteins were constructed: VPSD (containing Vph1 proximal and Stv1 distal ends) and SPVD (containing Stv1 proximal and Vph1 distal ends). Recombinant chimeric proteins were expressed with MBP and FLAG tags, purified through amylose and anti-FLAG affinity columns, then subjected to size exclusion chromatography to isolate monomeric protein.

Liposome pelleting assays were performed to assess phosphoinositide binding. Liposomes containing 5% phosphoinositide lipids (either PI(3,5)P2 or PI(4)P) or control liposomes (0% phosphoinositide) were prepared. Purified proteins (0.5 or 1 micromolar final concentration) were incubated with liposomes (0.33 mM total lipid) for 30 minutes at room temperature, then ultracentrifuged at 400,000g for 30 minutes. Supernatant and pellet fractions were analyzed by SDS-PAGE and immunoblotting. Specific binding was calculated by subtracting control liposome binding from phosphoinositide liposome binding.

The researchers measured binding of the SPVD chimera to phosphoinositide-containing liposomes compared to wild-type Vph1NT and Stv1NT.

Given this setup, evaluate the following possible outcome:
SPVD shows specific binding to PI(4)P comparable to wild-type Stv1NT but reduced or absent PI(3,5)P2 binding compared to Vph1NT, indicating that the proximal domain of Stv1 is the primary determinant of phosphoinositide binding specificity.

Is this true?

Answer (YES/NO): NO